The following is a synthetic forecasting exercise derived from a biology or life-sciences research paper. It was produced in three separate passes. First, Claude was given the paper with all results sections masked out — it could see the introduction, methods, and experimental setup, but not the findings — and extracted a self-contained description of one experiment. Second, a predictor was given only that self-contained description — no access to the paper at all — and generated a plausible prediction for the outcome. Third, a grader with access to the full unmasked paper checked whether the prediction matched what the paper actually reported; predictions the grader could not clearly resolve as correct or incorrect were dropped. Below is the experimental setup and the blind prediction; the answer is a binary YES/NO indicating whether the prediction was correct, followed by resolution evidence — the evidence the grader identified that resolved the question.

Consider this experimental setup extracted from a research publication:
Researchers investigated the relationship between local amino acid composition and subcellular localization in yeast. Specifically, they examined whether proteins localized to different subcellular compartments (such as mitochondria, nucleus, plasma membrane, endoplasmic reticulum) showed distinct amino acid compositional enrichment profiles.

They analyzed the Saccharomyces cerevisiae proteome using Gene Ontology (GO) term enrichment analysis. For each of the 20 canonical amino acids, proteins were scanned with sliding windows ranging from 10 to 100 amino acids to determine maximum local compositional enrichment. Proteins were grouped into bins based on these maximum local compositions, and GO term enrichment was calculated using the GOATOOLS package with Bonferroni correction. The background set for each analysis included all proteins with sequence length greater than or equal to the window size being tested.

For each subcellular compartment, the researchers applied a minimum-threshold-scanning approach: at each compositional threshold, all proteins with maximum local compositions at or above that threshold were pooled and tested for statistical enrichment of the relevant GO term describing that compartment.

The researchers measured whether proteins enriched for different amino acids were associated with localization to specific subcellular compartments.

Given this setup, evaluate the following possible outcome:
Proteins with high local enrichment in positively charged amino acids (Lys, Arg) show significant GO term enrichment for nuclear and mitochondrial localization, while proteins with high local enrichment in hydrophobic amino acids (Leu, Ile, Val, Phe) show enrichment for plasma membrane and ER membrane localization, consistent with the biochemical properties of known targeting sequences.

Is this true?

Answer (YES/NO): NO